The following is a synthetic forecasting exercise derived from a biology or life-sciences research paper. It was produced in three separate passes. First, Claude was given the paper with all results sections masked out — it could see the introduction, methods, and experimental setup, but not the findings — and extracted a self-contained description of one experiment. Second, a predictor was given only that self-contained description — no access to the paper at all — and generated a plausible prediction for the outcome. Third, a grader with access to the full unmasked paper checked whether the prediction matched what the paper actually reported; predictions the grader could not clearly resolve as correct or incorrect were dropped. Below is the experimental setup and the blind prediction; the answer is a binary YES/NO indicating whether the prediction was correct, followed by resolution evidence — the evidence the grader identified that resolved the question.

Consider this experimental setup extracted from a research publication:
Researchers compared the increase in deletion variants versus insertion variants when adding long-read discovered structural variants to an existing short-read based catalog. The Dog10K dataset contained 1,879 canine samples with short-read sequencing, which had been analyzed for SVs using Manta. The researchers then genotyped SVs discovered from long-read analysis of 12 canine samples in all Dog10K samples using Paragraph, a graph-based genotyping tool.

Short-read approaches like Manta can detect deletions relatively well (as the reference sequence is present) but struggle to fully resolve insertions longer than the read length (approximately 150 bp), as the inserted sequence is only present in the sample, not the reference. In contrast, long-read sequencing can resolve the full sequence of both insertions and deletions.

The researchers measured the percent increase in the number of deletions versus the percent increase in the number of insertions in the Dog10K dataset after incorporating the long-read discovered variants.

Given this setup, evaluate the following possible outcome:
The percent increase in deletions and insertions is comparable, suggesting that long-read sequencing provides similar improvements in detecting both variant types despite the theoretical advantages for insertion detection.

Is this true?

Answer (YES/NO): NO